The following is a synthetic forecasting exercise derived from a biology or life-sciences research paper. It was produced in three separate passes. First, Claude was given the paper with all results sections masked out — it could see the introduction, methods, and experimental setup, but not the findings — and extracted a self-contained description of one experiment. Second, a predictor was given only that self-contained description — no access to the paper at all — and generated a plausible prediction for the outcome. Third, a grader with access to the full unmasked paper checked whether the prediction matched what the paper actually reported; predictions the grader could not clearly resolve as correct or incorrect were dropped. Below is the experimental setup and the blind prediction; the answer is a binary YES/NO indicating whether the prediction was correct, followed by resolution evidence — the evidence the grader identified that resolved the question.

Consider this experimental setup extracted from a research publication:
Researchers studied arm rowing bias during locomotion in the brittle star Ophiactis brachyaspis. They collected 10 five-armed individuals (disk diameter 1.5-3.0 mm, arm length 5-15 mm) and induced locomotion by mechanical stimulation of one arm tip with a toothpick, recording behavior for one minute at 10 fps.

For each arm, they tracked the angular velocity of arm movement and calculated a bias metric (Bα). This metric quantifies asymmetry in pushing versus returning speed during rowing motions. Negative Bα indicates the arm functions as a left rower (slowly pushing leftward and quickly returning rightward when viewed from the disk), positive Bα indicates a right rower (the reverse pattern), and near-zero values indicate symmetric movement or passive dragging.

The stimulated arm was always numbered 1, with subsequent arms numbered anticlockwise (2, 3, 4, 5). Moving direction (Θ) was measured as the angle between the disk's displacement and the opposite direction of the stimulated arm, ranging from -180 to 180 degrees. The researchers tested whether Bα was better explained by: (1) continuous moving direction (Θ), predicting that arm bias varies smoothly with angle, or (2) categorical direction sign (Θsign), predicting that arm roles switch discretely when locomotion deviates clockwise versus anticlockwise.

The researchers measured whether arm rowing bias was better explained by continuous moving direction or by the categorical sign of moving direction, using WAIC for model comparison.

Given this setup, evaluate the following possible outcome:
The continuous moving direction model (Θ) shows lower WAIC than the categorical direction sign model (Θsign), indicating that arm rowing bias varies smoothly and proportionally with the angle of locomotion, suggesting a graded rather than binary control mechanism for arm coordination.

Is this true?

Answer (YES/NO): YES